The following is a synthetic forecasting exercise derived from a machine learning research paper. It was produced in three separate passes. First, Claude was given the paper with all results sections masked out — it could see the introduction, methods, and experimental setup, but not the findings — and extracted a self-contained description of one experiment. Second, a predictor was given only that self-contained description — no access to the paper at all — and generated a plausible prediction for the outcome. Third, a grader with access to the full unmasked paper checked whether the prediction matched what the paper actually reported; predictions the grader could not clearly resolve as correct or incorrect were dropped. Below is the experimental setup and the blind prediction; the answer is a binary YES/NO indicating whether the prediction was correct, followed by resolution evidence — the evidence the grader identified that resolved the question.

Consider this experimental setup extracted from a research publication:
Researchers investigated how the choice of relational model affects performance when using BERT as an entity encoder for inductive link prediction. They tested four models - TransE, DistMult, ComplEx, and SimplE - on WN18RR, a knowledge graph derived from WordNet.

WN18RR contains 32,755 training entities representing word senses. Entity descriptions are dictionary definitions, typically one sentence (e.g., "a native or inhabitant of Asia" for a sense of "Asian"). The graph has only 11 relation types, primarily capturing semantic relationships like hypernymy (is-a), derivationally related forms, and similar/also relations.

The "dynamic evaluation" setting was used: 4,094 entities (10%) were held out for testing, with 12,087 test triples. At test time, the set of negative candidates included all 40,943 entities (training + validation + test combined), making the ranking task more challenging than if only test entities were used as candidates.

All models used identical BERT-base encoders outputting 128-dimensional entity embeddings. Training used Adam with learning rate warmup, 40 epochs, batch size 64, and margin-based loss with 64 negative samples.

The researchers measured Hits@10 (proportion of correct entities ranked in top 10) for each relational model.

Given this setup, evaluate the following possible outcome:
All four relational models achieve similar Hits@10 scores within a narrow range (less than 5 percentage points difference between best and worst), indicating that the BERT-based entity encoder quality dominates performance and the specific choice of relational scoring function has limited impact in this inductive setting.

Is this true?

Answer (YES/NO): NO